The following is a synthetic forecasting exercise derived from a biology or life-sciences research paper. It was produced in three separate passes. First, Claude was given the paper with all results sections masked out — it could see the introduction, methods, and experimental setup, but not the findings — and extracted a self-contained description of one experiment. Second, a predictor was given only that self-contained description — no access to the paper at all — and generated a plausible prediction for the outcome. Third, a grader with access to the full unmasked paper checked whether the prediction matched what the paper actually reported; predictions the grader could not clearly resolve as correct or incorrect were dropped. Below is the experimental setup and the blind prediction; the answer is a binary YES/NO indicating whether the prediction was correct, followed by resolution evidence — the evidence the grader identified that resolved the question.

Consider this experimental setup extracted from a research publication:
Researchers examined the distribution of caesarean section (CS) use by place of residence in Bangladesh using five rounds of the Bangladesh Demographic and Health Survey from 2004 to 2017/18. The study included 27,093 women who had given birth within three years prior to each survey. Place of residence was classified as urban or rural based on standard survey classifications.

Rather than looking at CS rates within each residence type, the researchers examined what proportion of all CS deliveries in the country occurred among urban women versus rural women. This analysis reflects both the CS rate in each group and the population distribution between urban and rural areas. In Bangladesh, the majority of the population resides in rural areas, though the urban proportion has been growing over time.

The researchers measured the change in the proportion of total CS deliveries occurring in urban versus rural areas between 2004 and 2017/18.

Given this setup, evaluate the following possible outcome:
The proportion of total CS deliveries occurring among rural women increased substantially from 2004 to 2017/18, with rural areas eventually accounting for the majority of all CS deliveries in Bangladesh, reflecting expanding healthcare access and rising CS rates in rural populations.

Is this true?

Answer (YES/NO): YES